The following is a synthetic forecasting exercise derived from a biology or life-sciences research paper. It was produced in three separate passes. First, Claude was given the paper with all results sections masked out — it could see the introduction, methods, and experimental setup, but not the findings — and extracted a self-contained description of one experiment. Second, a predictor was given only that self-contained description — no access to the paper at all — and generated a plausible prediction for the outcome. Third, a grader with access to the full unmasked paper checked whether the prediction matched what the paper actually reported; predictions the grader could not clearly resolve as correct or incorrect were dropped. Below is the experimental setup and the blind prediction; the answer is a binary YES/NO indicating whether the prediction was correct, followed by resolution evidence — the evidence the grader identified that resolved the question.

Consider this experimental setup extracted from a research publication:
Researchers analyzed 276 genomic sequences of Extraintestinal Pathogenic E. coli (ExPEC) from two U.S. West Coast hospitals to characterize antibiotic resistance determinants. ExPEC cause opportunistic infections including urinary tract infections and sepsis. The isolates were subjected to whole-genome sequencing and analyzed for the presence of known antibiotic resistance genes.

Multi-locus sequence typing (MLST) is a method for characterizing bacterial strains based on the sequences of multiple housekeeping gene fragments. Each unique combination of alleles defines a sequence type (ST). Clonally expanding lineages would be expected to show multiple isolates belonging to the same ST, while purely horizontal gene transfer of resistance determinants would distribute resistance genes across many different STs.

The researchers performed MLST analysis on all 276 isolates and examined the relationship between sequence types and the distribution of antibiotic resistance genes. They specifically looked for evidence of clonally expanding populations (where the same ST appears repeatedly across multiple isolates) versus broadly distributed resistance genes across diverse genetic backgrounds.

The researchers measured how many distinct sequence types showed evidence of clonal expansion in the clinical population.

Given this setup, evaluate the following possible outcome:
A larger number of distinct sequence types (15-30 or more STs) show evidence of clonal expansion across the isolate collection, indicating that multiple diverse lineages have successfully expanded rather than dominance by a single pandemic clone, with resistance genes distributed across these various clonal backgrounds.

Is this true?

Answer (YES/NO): NO